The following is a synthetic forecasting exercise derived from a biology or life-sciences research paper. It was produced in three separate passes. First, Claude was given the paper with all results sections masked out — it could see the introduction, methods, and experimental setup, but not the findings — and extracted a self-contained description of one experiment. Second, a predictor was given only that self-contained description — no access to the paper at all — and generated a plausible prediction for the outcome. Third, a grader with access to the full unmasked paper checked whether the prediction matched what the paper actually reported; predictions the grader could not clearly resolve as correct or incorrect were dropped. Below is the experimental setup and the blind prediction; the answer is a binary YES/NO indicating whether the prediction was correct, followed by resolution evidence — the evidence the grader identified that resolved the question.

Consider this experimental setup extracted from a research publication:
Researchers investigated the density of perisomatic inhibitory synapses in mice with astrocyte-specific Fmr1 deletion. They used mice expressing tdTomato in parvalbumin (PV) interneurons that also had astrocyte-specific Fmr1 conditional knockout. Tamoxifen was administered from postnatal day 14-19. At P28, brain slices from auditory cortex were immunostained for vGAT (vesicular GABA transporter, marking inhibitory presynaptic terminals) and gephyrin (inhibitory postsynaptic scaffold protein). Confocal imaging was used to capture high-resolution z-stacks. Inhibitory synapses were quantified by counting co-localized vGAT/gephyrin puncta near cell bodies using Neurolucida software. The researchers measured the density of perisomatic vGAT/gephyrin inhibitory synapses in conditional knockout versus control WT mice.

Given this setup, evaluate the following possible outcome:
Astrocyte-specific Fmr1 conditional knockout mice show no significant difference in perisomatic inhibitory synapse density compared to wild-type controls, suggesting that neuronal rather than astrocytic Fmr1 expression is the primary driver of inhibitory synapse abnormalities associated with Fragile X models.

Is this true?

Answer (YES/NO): NO